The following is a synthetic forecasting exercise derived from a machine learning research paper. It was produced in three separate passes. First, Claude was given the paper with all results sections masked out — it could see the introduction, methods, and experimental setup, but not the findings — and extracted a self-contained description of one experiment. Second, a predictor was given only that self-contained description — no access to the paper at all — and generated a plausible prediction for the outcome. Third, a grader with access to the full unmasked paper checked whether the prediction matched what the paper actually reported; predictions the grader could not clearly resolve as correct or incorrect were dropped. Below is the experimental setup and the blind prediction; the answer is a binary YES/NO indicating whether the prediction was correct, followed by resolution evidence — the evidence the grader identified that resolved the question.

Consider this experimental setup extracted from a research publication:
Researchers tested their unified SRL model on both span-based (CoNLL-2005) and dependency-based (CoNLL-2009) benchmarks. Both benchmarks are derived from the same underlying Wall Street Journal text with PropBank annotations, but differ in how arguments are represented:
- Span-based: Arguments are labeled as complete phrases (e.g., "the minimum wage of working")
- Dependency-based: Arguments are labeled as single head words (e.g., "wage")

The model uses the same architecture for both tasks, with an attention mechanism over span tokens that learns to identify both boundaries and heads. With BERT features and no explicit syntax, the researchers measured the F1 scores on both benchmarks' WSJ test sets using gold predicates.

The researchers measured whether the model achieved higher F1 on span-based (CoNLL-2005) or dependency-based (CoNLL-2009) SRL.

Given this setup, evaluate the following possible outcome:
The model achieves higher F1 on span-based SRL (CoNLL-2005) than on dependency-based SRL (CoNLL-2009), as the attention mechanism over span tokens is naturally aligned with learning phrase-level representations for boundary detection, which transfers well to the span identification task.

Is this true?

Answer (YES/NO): NO